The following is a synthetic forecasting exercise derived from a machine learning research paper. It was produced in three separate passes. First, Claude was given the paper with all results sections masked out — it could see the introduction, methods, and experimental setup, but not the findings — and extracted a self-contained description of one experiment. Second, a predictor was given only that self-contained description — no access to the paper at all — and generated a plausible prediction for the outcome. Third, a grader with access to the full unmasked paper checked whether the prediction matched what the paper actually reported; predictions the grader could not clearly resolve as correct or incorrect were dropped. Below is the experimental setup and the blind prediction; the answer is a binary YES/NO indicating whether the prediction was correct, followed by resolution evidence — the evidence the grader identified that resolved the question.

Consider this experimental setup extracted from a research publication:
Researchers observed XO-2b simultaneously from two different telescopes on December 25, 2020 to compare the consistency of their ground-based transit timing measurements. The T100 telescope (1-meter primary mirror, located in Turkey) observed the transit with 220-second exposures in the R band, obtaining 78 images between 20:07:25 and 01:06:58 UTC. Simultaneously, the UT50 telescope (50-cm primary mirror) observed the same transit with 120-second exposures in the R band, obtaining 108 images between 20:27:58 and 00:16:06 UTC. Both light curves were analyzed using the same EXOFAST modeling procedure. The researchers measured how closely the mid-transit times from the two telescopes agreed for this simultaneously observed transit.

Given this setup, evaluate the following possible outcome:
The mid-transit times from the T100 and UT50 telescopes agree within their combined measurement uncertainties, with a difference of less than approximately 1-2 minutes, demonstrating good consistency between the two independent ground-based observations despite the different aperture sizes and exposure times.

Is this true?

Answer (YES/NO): YES